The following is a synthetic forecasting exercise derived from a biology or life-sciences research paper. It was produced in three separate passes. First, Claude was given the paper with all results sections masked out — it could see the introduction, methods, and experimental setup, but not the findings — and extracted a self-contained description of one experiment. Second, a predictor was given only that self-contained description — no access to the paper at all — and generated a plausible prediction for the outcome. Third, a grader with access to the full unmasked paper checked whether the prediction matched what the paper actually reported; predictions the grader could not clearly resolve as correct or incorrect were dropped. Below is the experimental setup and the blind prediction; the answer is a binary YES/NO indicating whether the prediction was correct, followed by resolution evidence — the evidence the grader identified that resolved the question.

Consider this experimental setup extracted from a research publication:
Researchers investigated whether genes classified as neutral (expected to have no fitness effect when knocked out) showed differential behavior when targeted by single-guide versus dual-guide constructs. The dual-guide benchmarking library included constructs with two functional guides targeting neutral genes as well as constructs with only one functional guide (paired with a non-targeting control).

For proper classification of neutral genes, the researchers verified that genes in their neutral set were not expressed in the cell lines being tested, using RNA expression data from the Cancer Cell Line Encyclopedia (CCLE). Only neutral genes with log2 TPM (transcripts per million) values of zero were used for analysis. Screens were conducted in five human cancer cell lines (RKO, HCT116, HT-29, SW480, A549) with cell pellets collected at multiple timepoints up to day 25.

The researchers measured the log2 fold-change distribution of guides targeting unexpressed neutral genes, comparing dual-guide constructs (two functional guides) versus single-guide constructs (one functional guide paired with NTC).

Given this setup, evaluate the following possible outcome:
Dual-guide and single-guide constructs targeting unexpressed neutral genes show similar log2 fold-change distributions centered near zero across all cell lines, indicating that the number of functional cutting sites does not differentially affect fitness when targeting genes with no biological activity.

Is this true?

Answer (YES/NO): NO